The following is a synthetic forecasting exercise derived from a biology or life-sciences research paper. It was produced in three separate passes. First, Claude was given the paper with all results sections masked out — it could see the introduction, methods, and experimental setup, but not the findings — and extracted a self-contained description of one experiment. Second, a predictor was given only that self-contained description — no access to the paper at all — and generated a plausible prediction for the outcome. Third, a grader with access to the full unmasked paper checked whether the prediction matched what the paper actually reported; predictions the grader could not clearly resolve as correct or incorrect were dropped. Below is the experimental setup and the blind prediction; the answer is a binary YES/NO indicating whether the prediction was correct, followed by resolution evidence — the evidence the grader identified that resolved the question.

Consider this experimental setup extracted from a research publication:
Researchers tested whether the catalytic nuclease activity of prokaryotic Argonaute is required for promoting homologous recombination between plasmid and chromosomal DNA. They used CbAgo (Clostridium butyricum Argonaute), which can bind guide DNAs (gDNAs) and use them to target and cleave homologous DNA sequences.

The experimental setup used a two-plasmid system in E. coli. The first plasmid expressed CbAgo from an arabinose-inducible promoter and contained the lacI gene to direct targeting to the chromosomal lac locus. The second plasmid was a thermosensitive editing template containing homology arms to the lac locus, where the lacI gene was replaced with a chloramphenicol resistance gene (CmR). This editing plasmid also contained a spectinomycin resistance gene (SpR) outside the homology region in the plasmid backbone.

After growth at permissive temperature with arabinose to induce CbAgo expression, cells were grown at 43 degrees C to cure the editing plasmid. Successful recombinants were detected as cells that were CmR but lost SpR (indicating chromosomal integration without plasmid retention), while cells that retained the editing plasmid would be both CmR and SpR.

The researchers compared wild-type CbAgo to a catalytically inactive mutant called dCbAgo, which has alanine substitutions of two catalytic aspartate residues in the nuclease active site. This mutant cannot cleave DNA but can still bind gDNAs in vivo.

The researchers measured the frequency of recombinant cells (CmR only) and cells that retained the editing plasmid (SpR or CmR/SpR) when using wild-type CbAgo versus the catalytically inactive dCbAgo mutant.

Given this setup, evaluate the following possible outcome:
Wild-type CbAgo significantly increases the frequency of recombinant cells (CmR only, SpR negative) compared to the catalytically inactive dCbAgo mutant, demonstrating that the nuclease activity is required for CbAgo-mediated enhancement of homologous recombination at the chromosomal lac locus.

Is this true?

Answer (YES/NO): NO